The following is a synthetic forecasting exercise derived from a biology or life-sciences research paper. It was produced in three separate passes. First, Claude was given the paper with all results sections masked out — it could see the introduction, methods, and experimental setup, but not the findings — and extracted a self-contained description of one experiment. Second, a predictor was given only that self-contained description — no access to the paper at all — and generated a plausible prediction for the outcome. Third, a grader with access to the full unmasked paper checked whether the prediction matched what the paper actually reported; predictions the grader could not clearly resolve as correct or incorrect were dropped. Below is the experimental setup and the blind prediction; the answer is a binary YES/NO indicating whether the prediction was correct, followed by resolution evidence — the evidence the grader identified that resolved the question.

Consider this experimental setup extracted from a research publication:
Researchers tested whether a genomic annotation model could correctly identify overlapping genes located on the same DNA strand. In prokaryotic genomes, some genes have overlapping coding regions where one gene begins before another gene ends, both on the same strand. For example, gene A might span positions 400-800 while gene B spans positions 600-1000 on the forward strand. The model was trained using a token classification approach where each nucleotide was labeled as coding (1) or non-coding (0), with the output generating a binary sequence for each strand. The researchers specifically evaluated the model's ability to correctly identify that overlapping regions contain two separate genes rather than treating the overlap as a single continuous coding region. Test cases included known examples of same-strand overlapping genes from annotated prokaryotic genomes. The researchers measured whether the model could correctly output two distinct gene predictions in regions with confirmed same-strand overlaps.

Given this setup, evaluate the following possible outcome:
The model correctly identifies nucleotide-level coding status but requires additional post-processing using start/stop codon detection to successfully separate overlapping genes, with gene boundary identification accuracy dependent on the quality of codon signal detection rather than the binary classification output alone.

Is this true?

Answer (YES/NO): NO